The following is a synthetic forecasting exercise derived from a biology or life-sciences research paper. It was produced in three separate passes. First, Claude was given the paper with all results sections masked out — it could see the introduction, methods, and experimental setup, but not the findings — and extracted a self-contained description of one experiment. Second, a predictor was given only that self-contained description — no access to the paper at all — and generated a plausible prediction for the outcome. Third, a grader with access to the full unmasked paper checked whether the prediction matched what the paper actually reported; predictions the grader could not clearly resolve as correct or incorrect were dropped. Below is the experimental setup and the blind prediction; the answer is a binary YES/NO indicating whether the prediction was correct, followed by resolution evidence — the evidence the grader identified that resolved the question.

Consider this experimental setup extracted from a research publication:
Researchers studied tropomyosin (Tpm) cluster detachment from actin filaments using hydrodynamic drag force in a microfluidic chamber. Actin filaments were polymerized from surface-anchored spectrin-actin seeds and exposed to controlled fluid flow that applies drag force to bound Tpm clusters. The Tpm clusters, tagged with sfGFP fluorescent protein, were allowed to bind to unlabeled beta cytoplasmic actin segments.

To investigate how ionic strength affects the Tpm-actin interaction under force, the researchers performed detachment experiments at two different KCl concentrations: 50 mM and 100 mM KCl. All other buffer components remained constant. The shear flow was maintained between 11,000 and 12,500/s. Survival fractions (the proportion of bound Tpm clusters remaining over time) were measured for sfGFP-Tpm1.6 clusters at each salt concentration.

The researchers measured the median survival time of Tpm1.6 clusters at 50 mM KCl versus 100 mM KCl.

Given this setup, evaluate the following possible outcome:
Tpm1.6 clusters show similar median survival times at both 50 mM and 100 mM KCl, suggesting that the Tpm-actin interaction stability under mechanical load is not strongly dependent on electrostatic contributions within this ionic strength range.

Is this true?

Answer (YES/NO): NO